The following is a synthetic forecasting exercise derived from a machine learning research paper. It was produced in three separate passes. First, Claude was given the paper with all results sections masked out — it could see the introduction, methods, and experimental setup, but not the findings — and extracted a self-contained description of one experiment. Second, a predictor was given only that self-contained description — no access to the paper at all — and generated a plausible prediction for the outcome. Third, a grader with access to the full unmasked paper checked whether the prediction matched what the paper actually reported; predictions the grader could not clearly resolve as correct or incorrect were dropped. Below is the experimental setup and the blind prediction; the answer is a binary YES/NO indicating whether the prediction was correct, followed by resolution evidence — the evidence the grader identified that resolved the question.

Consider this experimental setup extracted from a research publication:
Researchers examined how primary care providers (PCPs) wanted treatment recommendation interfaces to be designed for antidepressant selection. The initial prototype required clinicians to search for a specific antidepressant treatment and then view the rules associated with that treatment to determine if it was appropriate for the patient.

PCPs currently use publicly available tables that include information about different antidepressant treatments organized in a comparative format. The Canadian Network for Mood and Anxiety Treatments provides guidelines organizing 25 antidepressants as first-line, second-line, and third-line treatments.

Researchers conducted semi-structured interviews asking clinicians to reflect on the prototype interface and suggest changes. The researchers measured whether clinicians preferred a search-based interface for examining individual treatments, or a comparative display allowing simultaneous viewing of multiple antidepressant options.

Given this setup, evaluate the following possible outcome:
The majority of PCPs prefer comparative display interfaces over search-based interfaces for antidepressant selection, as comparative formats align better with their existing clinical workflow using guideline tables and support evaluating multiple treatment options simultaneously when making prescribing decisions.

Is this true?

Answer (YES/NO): YES